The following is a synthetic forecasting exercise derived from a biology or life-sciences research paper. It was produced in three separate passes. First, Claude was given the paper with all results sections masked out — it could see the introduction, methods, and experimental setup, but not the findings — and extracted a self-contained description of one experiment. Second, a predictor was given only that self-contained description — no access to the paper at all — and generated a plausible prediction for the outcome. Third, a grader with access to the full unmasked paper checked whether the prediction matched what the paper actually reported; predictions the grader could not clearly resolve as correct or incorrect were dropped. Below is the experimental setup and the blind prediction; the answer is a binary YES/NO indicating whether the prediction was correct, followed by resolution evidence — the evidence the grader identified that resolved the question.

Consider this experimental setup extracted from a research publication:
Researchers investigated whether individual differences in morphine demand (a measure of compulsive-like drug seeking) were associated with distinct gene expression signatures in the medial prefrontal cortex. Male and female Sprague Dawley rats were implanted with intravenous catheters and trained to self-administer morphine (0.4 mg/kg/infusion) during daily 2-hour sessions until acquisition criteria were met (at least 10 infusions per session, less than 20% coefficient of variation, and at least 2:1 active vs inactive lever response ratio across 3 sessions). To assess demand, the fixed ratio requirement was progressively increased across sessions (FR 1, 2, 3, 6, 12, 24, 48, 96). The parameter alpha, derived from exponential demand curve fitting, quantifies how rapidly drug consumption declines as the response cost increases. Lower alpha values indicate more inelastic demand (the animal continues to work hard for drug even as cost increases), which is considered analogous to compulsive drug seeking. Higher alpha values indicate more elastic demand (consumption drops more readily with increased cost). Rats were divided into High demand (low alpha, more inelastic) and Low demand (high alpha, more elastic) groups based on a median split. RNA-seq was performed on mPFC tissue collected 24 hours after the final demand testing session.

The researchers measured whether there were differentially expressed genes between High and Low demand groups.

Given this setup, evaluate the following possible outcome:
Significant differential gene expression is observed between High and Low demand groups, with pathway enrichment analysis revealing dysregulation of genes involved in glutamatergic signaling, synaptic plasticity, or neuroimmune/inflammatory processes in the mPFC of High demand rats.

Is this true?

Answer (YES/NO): YES